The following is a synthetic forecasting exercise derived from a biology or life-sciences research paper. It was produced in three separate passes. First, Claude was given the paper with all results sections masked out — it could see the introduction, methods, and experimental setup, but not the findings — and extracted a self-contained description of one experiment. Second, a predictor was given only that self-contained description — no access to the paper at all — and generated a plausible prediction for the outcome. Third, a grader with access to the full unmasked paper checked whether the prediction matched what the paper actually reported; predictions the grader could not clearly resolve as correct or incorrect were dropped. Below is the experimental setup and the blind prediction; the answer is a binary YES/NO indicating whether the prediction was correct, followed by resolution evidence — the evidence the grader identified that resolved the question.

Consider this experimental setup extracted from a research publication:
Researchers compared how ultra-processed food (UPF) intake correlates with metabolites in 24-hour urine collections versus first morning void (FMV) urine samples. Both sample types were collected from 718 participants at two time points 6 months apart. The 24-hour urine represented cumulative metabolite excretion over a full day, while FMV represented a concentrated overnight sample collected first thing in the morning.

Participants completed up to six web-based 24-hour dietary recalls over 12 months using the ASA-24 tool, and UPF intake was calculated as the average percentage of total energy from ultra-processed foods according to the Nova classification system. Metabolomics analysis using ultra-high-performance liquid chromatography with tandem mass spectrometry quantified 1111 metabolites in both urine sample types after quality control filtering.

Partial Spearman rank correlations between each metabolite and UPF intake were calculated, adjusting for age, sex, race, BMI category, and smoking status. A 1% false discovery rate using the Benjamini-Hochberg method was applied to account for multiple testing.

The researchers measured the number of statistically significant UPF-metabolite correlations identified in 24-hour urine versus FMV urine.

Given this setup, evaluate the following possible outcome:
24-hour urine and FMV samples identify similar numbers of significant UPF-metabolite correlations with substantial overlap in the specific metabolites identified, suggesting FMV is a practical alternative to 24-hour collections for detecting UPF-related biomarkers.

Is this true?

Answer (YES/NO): YES